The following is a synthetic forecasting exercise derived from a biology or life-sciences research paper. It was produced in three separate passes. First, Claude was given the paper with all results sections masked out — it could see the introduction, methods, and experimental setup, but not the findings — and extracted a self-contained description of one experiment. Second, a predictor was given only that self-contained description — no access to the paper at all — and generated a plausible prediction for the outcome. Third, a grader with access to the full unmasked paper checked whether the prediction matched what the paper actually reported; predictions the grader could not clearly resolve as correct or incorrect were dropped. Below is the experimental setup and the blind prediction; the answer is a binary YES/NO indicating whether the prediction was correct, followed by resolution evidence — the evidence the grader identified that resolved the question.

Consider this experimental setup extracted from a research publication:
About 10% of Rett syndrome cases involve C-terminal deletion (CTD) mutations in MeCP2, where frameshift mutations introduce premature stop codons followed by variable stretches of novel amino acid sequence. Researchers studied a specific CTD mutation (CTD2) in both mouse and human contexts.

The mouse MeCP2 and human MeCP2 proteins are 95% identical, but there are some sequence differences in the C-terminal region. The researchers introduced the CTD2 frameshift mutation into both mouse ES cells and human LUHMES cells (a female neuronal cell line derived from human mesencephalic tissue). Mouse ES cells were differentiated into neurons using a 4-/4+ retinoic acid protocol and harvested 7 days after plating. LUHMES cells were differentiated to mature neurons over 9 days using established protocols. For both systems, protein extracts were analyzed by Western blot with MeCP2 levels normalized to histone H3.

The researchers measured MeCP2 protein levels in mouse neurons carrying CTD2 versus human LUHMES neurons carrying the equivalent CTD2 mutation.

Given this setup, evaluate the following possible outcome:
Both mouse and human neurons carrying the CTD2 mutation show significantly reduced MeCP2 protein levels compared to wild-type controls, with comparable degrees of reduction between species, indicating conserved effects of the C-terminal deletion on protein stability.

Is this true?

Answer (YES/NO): NO